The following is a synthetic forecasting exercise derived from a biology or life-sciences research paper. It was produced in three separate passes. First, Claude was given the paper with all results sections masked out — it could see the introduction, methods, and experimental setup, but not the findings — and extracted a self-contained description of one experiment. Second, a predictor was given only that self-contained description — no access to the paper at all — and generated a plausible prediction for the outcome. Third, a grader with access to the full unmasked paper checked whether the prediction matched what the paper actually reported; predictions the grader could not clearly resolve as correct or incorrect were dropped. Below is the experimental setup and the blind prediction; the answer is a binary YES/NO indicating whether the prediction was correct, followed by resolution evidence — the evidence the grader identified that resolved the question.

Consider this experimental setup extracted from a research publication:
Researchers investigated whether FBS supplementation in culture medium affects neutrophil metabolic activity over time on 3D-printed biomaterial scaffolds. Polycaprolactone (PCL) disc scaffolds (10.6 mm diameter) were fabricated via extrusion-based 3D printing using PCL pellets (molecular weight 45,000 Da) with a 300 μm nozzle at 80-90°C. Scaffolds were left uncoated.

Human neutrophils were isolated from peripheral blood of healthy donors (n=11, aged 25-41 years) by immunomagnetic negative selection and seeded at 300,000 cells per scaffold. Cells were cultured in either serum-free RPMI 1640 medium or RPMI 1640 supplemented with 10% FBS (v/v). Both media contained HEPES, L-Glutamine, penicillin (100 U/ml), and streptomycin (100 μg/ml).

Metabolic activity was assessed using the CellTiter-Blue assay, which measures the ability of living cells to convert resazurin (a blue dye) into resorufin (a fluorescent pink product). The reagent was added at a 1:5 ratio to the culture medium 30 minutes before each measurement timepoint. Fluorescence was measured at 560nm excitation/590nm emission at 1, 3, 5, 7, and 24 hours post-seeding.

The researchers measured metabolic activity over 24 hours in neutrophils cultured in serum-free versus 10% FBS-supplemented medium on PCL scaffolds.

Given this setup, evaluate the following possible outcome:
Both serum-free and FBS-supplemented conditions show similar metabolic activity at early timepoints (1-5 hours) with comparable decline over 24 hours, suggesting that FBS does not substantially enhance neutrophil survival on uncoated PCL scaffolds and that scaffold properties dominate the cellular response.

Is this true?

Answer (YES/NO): NO